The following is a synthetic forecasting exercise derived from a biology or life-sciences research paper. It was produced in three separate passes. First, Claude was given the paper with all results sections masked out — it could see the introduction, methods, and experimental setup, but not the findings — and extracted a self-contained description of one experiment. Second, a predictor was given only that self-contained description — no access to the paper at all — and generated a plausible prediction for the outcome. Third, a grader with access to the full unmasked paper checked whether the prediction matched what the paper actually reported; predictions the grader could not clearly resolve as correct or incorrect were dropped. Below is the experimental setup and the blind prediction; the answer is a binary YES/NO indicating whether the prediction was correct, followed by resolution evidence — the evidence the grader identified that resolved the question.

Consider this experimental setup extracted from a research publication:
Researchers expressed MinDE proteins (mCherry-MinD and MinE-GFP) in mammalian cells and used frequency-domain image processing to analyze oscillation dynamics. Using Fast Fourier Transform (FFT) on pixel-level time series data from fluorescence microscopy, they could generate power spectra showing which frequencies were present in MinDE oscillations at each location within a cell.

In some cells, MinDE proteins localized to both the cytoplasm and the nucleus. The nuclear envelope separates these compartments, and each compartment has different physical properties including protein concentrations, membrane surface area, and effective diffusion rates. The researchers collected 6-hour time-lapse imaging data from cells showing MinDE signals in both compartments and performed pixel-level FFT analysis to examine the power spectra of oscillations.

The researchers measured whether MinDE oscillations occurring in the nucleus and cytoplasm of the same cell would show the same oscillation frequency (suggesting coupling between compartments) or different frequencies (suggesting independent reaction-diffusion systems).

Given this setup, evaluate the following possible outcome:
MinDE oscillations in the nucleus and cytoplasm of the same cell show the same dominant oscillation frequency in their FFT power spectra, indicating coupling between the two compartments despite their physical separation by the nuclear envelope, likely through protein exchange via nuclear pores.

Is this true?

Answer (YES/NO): NO